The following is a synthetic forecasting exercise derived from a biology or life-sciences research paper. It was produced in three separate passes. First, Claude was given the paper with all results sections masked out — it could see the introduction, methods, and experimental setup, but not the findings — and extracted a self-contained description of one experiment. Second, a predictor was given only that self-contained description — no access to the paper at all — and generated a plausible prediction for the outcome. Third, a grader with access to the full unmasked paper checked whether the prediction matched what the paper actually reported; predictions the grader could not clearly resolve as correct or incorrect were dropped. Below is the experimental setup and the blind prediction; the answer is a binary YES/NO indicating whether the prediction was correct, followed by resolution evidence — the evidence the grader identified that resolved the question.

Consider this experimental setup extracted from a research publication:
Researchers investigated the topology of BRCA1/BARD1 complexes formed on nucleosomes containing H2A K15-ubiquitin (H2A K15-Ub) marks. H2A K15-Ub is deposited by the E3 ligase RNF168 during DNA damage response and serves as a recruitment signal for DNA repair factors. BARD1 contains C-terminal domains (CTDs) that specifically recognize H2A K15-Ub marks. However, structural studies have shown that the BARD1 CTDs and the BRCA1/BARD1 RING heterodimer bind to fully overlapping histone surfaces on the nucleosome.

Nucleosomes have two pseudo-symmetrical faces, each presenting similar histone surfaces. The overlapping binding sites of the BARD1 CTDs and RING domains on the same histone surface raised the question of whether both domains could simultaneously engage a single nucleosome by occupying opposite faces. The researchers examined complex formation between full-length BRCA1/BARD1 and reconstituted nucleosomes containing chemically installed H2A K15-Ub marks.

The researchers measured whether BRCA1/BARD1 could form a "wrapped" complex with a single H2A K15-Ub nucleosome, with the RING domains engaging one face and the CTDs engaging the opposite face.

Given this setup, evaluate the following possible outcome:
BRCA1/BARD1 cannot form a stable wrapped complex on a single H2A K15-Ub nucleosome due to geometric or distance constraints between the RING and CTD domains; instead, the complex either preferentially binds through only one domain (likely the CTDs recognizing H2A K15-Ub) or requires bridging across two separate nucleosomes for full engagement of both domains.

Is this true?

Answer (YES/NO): NO